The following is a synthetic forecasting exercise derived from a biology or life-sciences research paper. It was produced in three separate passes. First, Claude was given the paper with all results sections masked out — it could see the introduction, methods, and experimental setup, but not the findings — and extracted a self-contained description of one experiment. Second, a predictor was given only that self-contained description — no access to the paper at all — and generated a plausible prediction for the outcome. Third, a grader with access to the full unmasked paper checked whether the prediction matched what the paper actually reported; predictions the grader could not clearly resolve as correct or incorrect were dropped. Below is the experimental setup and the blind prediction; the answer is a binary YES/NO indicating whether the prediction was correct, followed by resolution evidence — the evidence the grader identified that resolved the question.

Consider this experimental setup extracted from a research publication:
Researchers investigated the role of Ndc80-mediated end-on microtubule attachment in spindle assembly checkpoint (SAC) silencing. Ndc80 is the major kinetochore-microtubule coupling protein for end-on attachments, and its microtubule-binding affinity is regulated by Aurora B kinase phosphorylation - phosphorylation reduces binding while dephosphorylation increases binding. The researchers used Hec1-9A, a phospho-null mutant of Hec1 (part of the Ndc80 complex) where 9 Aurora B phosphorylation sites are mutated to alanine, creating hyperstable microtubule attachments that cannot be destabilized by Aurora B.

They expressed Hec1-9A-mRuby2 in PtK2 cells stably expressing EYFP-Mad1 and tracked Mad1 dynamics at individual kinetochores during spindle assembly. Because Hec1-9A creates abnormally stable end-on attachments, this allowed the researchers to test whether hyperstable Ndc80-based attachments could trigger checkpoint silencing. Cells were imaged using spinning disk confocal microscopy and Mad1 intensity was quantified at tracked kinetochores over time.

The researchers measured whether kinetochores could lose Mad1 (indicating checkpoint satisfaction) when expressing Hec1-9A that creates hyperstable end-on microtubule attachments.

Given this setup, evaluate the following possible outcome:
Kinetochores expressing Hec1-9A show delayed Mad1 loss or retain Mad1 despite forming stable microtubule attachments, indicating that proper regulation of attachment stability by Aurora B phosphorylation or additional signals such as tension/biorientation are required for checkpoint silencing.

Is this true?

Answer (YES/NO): NO